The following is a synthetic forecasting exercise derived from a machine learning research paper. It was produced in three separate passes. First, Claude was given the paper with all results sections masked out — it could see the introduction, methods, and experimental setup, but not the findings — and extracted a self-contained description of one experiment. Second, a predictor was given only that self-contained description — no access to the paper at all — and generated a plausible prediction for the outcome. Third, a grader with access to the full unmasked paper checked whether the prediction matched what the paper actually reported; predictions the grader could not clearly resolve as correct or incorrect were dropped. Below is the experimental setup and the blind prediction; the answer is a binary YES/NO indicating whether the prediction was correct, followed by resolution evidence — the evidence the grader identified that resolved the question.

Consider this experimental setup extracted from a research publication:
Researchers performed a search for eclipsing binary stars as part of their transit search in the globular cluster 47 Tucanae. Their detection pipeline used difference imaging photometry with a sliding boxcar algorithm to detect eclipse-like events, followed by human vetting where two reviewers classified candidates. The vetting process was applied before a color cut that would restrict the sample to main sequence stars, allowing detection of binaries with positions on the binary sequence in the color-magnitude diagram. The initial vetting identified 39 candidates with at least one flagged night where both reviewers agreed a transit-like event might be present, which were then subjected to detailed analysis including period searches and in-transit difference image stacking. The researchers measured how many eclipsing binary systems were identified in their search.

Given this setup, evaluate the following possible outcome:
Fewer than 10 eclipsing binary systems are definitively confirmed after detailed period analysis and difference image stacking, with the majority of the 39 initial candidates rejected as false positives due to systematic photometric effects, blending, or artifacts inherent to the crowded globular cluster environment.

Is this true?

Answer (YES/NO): YES